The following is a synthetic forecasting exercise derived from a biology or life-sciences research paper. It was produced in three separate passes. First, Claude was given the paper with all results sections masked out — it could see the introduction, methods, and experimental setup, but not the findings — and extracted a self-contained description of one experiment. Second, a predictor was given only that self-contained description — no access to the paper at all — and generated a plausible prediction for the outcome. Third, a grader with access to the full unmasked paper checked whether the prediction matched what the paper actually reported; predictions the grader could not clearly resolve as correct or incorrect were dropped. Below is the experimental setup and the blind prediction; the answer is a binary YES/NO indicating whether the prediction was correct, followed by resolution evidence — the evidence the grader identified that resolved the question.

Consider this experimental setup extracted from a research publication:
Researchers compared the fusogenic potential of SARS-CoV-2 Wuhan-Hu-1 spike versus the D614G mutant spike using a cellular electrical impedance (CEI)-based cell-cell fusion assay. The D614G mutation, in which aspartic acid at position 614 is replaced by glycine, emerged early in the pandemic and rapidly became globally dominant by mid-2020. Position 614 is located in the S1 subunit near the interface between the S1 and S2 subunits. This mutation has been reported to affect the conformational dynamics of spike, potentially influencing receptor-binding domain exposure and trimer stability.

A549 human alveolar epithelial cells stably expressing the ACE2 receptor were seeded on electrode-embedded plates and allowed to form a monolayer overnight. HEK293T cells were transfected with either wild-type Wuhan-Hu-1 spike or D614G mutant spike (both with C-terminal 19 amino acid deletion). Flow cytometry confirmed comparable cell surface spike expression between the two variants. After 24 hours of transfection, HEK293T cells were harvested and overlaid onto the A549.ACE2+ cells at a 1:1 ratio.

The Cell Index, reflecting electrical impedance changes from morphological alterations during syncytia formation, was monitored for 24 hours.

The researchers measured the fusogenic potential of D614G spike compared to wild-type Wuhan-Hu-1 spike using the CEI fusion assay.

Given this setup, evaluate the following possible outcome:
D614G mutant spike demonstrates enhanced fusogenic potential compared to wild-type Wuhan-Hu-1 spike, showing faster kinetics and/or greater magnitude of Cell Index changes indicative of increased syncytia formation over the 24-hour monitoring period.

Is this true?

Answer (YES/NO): NO